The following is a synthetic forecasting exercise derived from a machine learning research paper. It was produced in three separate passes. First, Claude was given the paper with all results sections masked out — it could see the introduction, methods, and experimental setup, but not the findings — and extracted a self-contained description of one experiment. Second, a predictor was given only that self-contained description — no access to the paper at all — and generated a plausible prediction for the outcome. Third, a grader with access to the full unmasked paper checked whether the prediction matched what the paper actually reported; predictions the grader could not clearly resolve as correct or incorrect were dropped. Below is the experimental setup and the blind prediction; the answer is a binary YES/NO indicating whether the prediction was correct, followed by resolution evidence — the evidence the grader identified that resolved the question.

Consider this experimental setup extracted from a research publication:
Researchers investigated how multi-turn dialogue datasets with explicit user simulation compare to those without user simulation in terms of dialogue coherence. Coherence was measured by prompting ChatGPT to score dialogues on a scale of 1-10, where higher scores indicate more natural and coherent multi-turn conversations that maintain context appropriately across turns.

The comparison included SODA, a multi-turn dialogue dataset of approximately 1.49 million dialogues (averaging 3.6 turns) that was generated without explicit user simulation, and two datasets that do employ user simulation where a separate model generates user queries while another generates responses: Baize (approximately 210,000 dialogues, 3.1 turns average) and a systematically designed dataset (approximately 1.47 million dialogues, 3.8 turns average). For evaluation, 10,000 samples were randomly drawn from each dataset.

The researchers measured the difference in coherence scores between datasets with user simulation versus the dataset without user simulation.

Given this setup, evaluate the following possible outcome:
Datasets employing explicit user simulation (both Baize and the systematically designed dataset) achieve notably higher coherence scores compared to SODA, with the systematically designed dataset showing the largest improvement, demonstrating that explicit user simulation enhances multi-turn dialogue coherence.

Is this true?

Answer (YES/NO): NO